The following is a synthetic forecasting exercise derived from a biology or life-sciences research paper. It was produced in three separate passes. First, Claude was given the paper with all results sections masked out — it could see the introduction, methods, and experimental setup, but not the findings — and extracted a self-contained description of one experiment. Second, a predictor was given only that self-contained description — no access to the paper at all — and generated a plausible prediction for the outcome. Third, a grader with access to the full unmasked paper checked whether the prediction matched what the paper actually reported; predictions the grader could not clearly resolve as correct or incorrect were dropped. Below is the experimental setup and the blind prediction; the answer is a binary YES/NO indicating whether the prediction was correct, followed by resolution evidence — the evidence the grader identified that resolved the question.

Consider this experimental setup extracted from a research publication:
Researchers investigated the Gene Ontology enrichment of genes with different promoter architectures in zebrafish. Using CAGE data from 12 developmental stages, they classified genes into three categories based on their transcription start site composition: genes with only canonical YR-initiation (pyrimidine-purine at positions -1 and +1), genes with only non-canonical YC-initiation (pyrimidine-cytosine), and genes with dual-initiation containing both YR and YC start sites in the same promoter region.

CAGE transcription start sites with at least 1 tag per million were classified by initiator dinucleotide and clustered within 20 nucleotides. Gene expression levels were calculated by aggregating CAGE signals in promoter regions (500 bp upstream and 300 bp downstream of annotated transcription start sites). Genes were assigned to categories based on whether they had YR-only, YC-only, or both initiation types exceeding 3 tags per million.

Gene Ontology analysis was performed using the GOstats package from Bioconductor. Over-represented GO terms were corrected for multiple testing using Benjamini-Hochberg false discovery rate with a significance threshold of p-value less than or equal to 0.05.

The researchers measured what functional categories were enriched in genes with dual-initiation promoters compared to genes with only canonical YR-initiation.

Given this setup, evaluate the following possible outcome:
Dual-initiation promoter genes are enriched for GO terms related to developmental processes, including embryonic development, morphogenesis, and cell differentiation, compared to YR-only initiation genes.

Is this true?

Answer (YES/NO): NO